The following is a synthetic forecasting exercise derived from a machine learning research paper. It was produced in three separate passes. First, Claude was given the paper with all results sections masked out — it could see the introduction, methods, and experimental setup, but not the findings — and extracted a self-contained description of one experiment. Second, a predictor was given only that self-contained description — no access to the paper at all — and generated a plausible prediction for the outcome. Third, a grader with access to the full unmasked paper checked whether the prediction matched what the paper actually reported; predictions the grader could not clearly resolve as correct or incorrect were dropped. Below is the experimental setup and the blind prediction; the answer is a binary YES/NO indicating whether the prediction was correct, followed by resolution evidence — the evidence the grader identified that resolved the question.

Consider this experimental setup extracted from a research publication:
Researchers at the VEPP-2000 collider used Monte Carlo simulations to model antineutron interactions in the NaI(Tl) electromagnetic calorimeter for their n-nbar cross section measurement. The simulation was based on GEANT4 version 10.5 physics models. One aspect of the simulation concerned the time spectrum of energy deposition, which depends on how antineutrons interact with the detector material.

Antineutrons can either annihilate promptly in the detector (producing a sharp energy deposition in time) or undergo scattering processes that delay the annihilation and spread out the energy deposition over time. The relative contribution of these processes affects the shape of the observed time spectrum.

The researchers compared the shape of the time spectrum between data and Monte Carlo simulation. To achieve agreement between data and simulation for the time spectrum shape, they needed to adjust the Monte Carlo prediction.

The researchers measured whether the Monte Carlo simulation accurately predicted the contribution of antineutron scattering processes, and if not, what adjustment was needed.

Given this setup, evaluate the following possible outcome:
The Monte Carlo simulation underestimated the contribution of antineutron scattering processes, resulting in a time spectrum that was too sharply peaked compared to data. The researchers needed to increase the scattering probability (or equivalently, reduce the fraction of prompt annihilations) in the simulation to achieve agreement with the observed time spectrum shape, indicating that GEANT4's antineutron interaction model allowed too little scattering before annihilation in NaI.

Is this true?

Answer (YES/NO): NO